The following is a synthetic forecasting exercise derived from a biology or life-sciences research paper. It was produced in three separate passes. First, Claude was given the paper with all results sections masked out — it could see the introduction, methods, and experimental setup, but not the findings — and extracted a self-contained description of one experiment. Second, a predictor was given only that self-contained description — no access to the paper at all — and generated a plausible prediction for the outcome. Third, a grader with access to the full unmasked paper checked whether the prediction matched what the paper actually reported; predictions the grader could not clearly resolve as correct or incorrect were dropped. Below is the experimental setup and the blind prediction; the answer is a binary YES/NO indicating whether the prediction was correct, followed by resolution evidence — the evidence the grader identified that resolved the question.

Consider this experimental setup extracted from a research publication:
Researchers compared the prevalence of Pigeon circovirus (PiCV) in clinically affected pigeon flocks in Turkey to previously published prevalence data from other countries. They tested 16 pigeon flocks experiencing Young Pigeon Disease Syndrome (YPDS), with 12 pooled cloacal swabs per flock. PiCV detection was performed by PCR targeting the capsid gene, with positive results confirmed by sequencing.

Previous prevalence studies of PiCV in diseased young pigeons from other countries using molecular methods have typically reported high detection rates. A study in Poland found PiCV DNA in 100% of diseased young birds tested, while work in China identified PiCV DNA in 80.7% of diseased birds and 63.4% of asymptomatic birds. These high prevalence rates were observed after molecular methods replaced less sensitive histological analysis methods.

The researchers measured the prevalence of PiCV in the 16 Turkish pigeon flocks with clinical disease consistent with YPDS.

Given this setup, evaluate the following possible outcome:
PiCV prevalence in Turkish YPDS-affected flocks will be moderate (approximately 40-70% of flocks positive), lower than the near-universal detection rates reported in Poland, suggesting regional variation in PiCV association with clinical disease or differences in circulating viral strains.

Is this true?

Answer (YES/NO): NO